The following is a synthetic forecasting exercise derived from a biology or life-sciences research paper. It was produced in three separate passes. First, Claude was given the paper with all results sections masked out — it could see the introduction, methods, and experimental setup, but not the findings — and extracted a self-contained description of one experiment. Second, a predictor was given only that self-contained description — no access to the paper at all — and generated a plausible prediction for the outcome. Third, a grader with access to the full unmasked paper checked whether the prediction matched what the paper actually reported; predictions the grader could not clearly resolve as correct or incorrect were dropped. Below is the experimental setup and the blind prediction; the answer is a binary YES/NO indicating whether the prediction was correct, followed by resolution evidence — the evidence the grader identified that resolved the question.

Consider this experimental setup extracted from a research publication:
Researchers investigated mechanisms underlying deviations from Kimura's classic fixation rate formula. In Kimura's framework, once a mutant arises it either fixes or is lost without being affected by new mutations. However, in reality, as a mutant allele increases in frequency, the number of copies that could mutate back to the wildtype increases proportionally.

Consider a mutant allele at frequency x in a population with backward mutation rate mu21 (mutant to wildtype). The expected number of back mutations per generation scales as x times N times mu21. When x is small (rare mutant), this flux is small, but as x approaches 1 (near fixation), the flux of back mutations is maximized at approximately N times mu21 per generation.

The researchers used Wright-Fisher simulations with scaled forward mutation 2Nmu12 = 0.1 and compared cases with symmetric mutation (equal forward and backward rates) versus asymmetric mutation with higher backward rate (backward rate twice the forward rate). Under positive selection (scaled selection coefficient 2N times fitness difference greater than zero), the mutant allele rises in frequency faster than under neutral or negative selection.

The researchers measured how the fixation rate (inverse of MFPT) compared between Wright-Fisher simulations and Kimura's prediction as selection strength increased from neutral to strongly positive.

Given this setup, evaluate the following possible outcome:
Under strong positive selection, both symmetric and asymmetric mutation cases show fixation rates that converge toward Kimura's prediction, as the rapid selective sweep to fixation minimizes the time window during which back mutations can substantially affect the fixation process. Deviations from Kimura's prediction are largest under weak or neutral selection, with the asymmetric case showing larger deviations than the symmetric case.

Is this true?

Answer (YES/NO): NO